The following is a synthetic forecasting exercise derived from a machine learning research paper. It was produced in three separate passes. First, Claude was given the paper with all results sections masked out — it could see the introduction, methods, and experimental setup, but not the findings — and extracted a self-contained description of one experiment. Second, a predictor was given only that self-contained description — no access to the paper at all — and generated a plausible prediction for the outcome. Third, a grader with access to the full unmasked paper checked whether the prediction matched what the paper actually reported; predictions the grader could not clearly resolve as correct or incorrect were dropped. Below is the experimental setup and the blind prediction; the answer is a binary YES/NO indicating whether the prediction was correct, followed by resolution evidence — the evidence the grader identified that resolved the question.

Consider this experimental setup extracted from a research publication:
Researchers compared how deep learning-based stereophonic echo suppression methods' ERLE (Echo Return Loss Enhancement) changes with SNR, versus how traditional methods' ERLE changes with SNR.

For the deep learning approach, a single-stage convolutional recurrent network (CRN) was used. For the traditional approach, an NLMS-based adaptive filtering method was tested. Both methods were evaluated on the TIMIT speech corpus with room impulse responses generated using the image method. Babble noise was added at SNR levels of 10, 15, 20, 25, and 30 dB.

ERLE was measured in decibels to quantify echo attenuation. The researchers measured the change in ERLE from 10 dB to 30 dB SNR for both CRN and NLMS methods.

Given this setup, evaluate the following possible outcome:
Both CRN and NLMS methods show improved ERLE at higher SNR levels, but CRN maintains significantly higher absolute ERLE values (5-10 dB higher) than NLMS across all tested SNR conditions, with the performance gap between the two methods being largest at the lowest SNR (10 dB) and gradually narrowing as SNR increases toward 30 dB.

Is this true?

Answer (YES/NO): NO